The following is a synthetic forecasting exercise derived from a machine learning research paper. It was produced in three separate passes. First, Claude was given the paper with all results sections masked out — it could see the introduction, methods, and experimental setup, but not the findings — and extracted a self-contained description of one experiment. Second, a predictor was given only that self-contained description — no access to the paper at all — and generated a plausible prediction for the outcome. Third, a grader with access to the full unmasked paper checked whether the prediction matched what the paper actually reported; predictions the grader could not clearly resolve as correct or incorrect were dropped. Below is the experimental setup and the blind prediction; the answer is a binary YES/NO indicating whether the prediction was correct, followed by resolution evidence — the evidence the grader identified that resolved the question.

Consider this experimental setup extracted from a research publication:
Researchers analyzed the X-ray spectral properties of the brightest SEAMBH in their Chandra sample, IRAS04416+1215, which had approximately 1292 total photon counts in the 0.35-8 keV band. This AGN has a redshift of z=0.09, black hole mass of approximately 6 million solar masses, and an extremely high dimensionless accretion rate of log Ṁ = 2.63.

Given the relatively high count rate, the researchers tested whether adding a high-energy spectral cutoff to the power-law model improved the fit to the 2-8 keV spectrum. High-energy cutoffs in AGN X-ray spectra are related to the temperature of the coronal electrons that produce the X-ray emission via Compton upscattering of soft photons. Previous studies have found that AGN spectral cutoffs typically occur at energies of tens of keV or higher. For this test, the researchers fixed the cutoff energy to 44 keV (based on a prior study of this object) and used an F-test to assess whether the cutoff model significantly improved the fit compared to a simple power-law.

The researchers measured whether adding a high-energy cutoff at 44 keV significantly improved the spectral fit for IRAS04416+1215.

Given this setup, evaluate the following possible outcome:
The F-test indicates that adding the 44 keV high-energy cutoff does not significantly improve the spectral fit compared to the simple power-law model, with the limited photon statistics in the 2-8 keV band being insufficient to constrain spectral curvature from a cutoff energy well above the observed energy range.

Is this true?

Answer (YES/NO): YES